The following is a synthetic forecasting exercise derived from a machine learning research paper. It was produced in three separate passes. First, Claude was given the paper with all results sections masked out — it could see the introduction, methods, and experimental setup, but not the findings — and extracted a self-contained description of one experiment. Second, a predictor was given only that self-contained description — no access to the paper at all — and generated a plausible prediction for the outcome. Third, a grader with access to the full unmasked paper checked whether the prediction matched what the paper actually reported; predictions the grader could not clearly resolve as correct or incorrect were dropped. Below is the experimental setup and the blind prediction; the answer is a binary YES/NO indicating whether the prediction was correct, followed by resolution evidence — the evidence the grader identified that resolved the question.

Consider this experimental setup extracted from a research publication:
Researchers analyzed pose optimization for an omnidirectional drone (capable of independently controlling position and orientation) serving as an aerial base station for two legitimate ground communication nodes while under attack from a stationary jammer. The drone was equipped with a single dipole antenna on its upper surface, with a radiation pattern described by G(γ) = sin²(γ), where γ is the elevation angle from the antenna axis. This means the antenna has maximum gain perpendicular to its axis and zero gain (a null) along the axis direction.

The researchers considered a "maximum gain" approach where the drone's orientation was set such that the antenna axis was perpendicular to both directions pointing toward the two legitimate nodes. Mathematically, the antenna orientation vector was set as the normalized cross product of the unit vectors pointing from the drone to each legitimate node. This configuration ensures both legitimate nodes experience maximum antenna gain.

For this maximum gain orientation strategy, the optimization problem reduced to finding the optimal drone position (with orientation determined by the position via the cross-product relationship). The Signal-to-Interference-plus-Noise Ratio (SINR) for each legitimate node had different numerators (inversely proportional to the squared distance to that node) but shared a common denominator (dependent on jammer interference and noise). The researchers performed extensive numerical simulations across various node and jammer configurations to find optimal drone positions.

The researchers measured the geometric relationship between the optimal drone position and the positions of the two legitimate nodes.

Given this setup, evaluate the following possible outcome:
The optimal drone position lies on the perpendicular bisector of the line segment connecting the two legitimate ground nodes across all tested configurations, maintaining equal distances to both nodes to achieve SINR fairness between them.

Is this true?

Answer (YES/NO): YES